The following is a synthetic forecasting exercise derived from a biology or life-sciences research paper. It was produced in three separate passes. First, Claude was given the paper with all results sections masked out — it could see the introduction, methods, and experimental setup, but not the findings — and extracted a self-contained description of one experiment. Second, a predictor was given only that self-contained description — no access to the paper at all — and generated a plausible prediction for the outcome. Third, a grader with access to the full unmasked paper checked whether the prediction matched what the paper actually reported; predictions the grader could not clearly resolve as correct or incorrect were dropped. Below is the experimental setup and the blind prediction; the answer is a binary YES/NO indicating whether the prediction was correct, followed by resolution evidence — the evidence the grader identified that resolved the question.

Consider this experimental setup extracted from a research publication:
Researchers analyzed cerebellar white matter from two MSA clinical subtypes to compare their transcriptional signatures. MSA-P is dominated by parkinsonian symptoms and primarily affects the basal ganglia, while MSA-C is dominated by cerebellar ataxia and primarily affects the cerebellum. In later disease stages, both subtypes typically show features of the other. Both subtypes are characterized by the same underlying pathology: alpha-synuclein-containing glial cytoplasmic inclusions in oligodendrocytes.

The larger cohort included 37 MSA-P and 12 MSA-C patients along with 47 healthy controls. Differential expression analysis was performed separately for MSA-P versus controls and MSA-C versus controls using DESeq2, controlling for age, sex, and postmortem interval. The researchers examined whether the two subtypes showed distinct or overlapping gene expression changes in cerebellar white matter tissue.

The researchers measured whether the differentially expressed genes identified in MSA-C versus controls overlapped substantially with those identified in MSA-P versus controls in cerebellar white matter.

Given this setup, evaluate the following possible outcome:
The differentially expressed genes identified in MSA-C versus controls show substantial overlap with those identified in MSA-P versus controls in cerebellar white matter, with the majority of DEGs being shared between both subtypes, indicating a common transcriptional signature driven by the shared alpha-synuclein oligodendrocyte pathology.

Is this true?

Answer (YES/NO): NO